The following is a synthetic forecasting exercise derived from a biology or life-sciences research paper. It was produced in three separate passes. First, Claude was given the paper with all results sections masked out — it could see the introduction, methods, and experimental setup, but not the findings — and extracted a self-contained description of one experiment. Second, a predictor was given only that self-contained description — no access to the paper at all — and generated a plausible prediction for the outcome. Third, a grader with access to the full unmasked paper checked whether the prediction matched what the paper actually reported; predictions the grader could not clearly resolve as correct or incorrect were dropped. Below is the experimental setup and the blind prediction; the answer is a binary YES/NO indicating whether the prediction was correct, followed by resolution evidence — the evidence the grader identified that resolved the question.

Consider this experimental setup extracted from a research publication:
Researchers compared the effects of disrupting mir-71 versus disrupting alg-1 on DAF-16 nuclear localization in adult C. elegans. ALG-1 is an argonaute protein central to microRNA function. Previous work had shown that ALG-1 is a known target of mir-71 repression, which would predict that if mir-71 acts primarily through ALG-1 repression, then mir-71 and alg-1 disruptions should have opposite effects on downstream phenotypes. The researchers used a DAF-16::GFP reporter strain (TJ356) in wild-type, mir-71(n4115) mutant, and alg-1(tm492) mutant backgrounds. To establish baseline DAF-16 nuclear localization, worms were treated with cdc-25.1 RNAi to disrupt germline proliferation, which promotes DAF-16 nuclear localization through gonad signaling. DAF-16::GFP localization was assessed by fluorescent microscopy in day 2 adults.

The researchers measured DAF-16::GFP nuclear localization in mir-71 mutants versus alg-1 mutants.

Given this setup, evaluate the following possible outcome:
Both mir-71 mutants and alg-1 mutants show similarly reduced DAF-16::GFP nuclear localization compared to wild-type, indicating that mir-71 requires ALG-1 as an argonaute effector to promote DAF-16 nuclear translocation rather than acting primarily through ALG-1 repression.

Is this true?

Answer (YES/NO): YES